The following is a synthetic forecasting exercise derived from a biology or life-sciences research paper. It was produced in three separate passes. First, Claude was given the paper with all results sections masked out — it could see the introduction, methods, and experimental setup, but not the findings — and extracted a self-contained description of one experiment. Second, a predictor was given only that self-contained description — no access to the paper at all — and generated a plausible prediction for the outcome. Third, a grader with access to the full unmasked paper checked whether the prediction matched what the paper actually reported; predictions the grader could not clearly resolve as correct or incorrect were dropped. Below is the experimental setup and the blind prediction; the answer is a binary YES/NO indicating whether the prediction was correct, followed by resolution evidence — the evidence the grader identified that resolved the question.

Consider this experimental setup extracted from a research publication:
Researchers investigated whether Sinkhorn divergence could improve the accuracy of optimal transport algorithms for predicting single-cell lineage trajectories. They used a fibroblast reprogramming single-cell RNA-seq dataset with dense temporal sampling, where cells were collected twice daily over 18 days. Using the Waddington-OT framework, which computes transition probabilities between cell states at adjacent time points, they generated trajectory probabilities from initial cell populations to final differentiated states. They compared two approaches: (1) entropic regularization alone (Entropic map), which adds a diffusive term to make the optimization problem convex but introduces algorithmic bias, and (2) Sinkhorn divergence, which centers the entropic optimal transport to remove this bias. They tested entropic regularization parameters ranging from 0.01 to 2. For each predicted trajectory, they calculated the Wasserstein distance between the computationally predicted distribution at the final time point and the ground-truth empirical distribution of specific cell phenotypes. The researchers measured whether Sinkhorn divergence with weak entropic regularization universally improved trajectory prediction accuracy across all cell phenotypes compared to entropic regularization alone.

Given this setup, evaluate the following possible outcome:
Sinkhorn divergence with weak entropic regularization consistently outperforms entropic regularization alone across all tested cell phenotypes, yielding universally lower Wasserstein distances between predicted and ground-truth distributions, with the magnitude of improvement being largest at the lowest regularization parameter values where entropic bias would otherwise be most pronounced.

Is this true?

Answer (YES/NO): NO